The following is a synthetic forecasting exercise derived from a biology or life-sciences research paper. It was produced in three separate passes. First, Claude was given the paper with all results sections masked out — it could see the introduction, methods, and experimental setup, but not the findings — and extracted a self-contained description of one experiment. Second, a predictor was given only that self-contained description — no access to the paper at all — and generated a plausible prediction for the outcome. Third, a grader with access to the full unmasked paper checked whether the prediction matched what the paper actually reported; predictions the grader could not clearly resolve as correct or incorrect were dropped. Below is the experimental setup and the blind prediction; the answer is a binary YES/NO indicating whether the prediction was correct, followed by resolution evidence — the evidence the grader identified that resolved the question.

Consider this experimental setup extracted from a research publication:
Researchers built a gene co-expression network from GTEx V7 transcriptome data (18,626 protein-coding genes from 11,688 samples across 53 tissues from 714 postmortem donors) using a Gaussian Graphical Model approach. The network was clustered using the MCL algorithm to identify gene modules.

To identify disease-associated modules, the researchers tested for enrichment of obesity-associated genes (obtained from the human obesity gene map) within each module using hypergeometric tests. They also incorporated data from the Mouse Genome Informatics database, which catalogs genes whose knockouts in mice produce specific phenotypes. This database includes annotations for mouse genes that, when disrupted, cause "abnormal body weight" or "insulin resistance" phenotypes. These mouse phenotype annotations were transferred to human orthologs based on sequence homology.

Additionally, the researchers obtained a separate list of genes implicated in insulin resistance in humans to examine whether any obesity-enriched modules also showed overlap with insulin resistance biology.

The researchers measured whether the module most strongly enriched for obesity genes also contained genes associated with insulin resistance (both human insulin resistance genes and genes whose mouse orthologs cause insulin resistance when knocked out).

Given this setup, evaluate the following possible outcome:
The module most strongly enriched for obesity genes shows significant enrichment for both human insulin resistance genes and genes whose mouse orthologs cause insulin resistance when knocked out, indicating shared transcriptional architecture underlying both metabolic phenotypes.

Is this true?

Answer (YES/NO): NO